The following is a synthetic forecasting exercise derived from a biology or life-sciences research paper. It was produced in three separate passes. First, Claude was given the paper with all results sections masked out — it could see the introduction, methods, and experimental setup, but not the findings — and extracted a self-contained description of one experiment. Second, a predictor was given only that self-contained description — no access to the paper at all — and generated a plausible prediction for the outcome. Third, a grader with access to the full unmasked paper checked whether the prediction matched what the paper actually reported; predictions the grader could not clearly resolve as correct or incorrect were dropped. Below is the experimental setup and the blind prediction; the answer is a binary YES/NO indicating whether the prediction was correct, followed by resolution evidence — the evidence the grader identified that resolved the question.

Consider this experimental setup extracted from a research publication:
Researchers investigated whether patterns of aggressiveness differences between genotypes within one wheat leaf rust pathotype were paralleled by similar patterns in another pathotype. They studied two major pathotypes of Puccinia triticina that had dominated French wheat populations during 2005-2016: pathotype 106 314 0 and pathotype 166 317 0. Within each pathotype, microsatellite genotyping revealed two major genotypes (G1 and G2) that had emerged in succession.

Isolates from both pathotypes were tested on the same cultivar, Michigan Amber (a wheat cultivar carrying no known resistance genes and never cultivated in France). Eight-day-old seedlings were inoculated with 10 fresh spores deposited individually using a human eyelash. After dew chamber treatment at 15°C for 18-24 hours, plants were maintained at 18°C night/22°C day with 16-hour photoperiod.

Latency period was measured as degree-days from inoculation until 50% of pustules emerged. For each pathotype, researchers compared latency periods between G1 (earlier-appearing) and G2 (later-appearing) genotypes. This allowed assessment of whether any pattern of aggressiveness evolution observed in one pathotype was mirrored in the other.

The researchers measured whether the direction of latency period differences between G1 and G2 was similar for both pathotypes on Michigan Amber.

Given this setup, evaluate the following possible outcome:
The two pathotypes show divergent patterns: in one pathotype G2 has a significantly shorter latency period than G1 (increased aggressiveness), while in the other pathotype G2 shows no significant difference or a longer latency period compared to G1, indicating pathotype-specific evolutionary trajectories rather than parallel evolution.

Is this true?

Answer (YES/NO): YES